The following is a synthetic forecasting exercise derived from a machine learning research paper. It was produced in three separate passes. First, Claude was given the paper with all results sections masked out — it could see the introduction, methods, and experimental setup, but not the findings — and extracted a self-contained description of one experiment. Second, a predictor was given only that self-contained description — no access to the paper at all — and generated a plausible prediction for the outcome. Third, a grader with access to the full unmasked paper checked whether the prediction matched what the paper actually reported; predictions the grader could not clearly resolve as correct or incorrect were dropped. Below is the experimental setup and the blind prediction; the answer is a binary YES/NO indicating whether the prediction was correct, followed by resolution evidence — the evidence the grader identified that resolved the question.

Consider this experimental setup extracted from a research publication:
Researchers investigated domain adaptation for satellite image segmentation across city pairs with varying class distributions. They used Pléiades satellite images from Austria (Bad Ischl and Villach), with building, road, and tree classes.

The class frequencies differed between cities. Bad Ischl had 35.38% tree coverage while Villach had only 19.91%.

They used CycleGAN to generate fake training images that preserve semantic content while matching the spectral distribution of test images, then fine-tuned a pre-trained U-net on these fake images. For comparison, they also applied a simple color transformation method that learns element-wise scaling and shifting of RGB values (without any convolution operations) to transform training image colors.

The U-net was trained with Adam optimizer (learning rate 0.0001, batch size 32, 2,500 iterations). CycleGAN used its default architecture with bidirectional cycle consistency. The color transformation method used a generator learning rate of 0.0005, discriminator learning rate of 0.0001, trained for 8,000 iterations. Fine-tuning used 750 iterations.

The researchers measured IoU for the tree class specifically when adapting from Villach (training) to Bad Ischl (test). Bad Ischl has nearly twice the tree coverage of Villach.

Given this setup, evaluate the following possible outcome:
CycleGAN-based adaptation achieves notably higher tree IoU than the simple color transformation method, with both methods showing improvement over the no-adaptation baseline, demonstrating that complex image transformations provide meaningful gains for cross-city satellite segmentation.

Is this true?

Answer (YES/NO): YES